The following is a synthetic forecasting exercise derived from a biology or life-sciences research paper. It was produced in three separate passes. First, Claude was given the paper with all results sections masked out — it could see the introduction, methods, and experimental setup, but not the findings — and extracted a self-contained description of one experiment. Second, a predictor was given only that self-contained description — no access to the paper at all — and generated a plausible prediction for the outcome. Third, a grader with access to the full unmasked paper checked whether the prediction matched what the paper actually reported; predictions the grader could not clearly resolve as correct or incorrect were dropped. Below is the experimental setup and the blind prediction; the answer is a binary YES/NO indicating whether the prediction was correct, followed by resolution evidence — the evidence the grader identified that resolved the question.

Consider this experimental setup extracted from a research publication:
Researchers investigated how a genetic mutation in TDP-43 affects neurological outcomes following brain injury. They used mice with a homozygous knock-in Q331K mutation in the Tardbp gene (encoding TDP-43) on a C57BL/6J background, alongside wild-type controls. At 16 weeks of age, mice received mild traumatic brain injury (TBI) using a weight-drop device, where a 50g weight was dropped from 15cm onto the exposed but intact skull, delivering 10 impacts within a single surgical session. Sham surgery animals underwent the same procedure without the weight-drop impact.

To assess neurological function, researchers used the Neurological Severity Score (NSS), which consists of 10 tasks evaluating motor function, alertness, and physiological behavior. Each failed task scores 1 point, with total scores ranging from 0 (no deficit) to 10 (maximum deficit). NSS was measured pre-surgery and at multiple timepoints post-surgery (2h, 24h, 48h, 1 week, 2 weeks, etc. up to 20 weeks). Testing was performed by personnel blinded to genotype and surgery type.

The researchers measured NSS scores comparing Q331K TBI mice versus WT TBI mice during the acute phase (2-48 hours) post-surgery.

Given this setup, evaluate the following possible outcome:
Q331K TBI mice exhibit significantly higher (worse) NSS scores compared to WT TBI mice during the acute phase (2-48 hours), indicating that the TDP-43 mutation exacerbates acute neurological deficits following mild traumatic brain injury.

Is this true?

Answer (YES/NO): YES